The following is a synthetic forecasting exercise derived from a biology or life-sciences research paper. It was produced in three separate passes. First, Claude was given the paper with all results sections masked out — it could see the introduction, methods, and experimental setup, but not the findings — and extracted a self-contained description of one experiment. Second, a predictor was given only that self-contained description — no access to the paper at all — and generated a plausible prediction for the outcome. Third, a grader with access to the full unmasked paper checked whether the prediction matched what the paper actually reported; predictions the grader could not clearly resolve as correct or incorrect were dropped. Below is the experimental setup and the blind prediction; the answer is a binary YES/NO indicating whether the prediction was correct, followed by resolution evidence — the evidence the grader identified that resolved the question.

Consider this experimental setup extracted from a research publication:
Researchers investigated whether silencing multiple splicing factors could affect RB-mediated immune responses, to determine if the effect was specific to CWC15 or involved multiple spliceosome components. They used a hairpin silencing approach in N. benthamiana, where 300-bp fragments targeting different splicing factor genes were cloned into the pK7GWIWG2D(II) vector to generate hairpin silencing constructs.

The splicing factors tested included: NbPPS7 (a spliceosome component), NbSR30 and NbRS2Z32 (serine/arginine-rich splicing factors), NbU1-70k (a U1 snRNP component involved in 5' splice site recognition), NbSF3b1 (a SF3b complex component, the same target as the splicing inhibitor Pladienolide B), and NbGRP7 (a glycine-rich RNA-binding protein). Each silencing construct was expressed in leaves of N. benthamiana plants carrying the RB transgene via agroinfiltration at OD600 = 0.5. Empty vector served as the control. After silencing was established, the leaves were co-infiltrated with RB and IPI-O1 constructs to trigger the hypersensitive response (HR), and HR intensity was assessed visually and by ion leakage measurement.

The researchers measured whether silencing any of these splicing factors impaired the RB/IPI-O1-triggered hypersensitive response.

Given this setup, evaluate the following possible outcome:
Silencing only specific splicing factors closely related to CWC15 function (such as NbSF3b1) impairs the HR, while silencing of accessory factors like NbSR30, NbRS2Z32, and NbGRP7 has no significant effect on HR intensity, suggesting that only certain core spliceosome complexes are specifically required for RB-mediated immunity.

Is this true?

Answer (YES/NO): NO